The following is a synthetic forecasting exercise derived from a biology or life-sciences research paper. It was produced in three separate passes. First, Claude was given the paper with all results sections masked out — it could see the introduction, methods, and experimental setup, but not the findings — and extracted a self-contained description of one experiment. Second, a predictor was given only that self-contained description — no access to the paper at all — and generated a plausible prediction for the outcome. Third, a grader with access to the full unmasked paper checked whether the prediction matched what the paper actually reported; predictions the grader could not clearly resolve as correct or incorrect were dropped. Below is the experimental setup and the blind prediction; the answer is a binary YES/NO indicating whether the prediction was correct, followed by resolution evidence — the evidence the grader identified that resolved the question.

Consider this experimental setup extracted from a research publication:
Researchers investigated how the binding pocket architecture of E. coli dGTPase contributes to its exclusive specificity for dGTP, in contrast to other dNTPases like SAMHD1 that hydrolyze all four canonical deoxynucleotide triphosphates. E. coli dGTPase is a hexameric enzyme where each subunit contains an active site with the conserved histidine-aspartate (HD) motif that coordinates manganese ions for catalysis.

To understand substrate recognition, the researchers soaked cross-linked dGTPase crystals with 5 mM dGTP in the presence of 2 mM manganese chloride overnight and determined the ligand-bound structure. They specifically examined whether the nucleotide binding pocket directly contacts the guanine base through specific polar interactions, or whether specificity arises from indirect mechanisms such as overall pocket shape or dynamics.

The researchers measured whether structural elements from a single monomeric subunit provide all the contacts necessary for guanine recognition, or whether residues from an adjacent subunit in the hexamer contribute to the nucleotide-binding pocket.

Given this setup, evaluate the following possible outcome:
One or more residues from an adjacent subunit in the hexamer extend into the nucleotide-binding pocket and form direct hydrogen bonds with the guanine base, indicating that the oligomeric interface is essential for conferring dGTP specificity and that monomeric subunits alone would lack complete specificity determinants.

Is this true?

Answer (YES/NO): YES